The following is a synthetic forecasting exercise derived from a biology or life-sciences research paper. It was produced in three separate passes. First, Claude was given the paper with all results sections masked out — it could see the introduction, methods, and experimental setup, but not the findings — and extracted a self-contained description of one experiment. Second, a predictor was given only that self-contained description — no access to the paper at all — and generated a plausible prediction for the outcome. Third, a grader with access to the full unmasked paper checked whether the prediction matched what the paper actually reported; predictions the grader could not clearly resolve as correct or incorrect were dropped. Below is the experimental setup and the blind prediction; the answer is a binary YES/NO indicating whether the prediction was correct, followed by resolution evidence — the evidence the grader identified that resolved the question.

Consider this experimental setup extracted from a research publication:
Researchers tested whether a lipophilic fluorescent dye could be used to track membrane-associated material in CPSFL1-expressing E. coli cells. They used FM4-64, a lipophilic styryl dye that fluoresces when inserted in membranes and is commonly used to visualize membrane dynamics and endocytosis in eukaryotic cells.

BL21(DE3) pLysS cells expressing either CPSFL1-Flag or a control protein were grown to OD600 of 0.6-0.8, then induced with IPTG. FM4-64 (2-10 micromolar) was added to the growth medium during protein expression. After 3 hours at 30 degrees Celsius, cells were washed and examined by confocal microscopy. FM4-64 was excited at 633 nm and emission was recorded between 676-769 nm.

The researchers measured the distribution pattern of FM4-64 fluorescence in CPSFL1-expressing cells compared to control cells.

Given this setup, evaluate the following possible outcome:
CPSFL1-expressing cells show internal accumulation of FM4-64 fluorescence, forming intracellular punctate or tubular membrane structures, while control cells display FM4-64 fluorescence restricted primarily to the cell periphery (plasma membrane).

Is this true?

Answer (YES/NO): YES